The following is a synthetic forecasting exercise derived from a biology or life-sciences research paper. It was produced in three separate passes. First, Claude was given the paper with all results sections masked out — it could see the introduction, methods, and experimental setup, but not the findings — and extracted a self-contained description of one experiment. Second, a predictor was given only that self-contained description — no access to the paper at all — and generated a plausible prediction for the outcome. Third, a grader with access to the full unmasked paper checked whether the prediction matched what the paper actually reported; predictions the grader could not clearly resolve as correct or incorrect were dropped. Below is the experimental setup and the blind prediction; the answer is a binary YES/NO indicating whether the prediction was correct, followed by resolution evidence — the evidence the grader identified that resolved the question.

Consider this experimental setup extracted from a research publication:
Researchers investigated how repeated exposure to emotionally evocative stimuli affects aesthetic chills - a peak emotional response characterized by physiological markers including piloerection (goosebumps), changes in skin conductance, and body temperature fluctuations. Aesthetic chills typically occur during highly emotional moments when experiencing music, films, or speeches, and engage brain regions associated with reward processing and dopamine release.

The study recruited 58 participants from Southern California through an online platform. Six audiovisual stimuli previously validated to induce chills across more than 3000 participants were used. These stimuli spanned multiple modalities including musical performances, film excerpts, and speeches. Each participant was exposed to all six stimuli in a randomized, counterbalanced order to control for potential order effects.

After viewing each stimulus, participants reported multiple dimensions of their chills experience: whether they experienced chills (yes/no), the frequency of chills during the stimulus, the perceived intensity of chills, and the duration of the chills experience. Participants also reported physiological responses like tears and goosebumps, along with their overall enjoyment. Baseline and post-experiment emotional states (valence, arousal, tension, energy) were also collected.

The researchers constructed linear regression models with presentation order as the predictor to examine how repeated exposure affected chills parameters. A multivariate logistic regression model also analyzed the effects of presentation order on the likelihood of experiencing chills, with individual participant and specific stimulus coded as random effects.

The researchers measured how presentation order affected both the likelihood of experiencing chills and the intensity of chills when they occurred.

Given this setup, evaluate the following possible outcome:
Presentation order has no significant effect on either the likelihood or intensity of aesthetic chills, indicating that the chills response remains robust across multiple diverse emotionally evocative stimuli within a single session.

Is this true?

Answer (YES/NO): NO